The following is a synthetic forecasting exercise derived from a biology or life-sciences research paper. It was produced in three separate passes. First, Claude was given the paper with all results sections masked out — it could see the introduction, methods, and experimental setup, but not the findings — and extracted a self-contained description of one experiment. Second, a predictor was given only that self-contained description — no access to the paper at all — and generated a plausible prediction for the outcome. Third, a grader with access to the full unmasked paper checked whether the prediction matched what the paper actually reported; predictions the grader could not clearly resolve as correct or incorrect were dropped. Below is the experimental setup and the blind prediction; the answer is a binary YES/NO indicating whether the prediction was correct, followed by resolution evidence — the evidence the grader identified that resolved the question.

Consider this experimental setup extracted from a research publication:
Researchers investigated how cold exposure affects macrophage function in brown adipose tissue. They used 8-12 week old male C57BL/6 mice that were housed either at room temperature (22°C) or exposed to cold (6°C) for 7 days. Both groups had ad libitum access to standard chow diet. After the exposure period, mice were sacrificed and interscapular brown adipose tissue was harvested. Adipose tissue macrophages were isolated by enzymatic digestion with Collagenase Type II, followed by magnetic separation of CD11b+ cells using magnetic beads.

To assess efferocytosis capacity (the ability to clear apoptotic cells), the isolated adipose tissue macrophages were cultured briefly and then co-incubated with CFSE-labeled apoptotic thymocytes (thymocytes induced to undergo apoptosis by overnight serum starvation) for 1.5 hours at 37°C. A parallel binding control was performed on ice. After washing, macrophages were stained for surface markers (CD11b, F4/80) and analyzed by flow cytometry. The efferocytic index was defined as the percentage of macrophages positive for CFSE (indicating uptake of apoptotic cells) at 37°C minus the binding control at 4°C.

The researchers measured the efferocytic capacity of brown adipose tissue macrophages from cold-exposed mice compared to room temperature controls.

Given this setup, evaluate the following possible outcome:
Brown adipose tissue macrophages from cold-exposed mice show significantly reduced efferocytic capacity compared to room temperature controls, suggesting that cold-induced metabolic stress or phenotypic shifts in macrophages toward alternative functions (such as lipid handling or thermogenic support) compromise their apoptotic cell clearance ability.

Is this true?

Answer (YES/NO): NO